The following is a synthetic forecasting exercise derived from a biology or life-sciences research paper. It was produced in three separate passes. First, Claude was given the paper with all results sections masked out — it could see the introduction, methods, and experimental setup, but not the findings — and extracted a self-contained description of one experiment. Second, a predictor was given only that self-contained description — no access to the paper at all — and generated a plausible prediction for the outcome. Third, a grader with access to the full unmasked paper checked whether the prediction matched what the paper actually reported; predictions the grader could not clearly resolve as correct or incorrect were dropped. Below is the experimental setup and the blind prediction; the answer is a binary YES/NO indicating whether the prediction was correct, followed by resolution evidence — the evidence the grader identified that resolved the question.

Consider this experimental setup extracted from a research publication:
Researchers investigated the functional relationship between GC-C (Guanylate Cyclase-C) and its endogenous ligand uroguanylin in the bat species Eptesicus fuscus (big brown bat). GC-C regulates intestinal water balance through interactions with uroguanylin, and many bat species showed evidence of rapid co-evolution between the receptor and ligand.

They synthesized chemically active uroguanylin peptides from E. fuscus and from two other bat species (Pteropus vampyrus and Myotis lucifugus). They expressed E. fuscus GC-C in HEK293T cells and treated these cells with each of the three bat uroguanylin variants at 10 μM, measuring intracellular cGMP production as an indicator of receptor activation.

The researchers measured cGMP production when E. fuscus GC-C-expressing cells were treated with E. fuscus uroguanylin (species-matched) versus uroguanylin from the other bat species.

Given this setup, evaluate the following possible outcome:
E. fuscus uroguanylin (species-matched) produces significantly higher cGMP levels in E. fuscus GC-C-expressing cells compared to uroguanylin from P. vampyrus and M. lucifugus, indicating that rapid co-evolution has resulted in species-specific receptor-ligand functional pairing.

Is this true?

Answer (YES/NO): NO